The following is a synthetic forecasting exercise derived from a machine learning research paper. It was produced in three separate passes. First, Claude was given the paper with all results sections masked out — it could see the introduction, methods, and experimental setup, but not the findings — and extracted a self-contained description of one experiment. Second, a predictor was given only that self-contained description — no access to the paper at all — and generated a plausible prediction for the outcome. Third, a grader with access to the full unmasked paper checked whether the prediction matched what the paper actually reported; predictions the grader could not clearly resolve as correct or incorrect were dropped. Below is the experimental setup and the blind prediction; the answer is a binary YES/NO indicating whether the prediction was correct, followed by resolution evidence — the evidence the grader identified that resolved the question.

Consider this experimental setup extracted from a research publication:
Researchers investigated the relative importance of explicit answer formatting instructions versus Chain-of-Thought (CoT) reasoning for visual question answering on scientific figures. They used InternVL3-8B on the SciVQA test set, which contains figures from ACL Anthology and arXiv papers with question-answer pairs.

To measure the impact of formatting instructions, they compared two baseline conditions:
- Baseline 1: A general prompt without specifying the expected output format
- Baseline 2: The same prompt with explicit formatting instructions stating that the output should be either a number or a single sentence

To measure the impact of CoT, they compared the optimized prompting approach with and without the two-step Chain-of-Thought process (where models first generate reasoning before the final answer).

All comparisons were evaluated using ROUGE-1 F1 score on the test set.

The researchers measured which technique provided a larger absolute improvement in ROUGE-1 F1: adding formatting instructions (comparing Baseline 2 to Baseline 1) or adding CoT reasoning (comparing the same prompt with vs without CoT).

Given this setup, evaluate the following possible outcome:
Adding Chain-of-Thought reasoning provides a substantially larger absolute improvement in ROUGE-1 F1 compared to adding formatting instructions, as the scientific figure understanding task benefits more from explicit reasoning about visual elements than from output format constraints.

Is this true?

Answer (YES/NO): NO